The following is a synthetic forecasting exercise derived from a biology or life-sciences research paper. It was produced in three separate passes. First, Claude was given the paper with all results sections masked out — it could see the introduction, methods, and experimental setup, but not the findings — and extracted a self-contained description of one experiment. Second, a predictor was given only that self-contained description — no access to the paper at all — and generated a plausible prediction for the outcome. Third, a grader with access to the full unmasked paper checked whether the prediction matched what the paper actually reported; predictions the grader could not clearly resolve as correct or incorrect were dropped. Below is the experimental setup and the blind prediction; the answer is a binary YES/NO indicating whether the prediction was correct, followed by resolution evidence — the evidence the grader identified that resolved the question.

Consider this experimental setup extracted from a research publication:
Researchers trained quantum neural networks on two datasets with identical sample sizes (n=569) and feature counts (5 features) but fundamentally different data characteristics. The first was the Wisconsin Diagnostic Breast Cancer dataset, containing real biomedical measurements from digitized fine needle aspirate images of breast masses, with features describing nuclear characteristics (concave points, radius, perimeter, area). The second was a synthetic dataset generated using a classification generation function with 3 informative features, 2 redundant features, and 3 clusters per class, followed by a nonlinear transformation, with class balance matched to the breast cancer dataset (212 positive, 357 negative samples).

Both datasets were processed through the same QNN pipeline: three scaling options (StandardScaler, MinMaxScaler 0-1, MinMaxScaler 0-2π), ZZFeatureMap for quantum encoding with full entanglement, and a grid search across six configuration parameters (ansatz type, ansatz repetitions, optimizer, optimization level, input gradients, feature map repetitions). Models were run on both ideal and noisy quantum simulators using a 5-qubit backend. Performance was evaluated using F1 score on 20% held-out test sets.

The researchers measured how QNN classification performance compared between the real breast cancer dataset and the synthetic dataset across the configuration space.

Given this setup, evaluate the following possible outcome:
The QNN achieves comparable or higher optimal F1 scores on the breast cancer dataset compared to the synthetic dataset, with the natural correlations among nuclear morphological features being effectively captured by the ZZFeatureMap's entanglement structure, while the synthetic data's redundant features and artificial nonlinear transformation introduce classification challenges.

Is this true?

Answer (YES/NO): NO